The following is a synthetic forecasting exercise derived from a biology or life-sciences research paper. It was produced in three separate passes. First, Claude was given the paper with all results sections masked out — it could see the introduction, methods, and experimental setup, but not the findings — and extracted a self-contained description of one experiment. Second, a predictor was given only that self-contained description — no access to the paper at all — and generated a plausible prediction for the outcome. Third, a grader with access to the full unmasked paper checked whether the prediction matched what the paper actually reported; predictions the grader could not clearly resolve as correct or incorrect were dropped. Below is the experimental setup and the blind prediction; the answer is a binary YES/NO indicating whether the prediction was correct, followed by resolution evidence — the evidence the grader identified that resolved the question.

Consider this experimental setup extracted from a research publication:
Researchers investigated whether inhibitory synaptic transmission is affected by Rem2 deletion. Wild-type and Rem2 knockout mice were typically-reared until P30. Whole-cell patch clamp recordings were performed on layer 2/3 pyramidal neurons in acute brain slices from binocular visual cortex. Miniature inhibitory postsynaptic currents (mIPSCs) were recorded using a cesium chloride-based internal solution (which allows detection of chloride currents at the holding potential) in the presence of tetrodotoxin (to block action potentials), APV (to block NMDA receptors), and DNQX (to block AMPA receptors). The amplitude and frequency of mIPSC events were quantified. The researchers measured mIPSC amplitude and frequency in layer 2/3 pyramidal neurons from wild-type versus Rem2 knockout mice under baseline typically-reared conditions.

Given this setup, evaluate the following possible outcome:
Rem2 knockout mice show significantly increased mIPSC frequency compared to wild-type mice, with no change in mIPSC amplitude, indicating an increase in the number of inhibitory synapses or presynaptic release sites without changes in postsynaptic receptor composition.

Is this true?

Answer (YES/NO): NO